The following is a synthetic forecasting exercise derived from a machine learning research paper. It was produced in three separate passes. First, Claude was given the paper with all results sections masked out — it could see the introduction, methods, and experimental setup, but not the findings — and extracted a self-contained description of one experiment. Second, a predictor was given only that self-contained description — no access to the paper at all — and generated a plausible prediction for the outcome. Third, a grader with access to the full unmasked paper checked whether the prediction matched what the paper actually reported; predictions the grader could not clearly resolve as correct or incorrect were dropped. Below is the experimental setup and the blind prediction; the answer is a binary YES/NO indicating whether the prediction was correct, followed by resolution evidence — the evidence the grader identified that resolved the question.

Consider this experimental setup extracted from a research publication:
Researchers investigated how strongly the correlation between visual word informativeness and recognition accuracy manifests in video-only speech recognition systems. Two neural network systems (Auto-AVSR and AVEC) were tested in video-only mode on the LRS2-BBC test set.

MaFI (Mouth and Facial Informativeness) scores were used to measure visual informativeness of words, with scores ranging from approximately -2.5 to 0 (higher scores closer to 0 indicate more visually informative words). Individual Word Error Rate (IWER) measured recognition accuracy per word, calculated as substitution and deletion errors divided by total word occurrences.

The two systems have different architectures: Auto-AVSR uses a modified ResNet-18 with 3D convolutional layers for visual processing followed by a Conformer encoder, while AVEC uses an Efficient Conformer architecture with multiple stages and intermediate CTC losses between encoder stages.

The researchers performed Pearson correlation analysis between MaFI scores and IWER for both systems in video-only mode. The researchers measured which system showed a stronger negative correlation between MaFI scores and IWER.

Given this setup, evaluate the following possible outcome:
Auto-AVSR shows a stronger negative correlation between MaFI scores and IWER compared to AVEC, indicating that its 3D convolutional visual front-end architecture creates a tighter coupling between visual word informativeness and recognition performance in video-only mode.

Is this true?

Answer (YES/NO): NO